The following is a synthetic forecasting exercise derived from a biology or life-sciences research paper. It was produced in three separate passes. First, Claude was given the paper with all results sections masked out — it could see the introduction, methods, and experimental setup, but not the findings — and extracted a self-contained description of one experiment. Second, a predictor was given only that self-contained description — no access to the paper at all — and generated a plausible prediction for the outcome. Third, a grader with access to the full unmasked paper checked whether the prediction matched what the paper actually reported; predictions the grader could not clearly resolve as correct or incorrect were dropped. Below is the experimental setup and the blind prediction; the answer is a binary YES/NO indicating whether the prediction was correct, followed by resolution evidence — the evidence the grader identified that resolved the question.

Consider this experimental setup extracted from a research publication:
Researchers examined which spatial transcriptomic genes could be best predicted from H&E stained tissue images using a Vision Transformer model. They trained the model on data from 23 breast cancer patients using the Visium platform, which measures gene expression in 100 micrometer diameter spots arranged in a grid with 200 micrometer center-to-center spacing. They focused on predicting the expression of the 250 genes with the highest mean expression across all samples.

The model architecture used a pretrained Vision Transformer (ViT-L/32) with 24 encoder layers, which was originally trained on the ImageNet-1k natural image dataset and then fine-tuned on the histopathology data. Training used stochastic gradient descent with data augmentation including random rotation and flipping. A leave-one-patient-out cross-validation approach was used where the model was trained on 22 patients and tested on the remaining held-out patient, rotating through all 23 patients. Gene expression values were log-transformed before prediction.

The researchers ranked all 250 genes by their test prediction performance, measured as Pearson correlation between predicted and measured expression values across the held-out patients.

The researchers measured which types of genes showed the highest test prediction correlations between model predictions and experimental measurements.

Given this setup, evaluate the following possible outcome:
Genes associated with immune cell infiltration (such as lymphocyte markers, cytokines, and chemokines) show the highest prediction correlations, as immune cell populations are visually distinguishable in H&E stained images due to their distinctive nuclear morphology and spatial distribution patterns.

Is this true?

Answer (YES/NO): NO